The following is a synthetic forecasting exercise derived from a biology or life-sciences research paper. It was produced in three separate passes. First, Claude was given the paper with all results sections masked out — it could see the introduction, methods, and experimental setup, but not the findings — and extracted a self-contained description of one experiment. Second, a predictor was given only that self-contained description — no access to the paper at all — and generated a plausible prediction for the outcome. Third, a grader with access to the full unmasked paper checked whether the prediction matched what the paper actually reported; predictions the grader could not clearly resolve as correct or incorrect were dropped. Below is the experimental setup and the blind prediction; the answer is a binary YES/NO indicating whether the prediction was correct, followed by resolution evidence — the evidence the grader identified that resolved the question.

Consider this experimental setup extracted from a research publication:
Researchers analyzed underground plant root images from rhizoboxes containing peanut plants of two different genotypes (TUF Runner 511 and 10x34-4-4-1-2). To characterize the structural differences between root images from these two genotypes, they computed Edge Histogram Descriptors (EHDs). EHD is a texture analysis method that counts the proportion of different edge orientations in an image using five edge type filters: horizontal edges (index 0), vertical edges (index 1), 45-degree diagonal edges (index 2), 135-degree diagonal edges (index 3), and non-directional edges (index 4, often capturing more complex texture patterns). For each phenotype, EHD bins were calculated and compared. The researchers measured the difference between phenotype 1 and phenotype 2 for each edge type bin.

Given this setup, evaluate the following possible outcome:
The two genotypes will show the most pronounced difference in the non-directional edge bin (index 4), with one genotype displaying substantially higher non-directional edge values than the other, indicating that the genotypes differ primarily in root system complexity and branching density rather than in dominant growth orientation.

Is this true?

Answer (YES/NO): NO